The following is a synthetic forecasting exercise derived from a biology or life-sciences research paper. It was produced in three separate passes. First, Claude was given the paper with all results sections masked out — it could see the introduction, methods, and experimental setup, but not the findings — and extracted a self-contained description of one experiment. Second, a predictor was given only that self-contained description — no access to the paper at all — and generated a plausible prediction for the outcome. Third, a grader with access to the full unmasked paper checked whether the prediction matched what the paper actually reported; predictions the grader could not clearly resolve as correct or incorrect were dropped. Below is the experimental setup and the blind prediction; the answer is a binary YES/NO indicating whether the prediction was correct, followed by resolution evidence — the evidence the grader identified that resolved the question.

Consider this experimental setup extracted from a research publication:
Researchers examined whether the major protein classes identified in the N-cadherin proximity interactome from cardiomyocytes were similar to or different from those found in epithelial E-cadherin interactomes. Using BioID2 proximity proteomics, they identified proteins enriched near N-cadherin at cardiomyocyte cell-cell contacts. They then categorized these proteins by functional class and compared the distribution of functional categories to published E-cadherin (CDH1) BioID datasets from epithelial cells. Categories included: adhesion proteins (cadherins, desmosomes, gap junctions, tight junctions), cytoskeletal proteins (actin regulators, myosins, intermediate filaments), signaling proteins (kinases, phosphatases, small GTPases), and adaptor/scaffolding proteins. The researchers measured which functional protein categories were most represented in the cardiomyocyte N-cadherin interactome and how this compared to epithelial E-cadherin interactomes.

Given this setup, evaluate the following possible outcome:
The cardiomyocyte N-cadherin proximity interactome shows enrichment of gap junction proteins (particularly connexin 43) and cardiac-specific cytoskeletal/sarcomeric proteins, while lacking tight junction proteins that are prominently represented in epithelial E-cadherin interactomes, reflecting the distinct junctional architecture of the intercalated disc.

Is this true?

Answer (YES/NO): NO